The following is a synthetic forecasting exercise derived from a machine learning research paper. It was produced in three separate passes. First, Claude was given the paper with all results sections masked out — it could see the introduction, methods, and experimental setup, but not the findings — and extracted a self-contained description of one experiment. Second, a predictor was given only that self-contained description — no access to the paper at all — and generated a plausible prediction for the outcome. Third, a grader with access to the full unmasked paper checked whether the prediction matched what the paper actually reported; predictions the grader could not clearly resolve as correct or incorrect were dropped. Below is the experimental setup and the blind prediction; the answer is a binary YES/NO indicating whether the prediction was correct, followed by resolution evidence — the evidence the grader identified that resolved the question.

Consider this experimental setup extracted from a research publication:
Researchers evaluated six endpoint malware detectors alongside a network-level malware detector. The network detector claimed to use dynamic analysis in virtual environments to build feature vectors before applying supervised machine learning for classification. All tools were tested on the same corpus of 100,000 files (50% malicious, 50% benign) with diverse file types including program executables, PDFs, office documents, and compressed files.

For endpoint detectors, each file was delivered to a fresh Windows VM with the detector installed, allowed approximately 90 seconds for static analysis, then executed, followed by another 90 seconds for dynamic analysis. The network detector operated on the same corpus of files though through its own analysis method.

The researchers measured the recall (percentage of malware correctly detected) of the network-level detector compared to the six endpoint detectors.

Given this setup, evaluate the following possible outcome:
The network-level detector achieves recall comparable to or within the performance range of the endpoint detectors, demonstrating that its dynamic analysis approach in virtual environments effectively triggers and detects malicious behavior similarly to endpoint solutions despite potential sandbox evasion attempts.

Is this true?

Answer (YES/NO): NO